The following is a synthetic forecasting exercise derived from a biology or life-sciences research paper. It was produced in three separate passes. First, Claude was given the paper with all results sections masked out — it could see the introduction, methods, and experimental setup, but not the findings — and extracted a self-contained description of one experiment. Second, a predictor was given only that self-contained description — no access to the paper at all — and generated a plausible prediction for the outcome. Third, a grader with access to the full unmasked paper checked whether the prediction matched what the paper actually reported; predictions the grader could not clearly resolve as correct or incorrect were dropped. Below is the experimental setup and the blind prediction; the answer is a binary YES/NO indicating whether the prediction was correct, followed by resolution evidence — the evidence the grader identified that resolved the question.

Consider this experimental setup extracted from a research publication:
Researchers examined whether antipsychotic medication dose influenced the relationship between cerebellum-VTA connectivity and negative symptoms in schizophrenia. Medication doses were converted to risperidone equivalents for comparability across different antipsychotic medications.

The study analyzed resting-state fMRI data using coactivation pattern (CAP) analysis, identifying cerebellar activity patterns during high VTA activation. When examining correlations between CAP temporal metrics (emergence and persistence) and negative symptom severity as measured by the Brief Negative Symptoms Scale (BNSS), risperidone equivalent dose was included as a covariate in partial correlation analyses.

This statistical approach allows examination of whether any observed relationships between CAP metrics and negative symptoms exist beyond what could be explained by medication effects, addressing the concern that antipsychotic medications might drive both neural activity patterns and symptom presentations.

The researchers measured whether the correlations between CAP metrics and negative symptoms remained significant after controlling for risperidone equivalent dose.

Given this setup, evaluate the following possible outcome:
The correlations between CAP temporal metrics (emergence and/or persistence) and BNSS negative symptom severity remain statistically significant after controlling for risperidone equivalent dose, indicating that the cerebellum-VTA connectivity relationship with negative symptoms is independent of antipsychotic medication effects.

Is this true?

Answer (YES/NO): YES